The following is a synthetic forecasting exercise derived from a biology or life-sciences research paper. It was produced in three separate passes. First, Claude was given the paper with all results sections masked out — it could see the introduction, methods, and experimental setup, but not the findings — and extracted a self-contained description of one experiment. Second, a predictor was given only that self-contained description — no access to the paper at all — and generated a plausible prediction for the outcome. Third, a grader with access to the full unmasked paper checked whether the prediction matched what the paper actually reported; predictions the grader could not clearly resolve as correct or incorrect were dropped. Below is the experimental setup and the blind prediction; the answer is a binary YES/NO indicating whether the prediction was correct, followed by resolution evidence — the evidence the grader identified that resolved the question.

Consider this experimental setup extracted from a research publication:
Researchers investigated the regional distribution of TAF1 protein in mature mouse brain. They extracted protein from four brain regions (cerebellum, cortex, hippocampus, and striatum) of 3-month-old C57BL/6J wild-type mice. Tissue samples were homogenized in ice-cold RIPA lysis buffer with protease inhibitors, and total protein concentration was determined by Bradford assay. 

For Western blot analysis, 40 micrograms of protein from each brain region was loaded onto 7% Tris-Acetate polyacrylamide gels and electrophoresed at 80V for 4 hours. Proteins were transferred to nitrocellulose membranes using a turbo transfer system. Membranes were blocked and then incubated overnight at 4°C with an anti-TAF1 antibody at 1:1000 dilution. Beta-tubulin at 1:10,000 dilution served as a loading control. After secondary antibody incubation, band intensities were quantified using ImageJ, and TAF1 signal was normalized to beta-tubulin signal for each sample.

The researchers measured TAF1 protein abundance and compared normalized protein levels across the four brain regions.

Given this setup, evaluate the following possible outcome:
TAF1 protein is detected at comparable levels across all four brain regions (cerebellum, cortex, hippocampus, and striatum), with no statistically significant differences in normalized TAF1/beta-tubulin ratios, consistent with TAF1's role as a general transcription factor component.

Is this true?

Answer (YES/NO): NO